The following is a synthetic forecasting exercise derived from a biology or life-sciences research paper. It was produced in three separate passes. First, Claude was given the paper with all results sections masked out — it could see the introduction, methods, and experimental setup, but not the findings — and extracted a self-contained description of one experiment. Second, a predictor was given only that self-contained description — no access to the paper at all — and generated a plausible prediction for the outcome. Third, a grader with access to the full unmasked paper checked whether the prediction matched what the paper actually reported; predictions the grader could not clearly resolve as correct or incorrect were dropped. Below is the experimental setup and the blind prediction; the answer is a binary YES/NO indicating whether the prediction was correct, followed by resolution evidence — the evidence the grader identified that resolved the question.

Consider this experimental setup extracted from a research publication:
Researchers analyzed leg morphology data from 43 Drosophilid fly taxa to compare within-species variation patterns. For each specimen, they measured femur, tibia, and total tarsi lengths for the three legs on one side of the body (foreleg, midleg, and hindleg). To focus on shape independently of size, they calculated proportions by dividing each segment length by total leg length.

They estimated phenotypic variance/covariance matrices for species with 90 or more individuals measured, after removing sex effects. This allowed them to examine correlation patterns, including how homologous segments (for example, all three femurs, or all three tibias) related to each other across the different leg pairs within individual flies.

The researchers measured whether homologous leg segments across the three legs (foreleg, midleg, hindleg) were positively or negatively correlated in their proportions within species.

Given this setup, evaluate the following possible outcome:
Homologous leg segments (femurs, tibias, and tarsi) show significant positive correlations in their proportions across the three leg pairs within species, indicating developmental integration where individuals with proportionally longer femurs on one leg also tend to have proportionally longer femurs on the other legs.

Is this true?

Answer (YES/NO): YES